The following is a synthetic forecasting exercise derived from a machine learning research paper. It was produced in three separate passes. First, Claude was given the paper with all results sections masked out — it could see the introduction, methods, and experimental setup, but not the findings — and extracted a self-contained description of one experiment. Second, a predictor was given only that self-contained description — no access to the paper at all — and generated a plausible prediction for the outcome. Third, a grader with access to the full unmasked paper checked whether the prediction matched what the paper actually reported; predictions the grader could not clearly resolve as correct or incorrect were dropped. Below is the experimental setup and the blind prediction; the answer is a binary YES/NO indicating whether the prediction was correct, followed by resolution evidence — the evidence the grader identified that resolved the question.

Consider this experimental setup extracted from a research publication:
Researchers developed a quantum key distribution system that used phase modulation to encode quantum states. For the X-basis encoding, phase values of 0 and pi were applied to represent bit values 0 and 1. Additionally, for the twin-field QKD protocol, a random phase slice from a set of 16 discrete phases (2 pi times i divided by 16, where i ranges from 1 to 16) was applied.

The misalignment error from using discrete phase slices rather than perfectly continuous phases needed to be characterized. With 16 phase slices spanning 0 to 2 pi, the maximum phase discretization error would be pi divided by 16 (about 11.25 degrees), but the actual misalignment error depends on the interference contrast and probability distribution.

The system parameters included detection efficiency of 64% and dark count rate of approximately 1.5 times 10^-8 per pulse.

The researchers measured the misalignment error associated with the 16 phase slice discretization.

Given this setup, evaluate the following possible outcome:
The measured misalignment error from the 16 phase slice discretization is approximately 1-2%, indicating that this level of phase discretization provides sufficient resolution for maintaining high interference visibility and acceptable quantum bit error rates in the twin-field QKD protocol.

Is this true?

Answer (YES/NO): NO